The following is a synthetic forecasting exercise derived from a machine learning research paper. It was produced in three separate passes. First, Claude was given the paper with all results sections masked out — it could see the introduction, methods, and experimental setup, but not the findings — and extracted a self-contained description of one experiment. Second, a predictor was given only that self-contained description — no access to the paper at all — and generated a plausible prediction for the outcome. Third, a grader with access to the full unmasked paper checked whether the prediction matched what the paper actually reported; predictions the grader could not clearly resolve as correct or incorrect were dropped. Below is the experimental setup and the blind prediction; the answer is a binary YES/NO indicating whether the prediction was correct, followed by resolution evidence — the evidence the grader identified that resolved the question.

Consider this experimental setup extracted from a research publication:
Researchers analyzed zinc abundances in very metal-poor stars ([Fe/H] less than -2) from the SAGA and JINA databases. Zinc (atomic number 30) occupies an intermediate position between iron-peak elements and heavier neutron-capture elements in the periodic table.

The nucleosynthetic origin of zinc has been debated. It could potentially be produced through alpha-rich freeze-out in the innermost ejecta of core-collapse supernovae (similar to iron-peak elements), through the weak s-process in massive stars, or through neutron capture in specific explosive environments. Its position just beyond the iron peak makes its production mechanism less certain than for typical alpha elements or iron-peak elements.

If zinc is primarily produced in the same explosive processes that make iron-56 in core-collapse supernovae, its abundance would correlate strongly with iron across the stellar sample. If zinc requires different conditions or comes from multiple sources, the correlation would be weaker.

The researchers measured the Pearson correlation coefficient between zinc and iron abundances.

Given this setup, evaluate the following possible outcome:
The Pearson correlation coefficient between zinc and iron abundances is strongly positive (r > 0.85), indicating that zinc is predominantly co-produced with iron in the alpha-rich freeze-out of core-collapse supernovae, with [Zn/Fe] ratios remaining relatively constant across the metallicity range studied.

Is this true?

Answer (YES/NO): NO